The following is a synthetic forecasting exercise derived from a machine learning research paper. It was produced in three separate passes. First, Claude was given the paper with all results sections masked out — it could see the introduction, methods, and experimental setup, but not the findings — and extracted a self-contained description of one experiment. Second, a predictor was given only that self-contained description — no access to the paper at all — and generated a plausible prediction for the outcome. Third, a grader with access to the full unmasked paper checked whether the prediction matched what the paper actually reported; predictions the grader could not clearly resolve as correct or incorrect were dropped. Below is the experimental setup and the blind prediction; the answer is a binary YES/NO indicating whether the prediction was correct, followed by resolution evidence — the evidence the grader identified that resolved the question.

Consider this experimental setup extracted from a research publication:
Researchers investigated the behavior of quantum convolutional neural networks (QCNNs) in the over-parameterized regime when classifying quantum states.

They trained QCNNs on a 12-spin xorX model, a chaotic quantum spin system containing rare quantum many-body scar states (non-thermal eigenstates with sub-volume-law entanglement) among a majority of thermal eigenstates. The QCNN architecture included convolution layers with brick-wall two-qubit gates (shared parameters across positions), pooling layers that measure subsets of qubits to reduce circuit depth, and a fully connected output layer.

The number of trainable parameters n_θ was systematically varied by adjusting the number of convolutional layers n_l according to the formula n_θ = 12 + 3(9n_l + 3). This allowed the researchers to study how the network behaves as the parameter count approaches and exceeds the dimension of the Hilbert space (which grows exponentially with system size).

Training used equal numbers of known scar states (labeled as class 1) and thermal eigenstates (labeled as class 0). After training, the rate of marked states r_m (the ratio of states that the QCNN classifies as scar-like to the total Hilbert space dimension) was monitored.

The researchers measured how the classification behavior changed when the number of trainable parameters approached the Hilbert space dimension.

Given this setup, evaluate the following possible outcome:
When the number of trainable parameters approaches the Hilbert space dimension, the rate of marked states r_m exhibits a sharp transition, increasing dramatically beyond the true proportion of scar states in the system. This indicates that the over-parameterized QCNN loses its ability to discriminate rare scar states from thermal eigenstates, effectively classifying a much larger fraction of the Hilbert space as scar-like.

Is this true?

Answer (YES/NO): NO